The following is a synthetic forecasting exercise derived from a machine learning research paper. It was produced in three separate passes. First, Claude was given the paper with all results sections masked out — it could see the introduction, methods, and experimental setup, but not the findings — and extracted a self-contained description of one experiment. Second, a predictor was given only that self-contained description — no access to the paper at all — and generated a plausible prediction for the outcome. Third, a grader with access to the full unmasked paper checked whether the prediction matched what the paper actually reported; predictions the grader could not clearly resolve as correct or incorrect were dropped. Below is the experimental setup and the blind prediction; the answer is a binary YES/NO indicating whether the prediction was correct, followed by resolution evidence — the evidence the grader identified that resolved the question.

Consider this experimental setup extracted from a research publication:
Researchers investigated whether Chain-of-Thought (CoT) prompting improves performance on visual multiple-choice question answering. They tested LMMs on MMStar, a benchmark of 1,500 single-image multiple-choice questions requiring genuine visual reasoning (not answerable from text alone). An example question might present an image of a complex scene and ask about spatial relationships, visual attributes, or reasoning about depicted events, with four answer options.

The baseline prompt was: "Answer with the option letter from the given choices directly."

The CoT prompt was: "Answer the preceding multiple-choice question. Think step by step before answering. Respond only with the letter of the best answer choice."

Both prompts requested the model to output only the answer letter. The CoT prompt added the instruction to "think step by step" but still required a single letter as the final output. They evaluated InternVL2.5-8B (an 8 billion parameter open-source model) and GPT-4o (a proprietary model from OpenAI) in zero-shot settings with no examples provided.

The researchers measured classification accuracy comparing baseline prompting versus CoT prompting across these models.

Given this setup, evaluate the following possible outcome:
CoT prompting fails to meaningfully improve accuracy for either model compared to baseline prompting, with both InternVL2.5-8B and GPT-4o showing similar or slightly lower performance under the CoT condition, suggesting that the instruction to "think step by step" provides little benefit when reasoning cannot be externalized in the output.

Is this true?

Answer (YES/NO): NO